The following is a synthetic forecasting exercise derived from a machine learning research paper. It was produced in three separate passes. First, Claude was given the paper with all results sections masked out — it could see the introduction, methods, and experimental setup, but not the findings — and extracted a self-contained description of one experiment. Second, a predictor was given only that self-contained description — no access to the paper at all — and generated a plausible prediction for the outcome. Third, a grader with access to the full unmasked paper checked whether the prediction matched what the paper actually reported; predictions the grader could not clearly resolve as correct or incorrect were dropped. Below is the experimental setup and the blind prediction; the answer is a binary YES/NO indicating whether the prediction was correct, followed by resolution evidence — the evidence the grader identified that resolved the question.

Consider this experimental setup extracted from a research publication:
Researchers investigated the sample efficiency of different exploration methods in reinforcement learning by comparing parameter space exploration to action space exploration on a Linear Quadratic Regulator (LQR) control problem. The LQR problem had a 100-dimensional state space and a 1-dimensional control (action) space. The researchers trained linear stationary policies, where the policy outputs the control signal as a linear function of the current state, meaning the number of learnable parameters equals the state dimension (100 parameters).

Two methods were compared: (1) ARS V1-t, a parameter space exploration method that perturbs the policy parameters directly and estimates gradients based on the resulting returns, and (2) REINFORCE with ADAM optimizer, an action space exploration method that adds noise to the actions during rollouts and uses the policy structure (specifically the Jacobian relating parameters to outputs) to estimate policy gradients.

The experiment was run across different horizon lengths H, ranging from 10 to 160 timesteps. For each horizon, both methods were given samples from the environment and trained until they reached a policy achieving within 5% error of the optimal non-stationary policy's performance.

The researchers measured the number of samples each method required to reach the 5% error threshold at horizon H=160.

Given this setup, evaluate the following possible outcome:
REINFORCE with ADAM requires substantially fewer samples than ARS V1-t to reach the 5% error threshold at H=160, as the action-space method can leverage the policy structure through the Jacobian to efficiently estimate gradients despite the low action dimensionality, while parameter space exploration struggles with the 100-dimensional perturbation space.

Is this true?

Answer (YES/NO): NO